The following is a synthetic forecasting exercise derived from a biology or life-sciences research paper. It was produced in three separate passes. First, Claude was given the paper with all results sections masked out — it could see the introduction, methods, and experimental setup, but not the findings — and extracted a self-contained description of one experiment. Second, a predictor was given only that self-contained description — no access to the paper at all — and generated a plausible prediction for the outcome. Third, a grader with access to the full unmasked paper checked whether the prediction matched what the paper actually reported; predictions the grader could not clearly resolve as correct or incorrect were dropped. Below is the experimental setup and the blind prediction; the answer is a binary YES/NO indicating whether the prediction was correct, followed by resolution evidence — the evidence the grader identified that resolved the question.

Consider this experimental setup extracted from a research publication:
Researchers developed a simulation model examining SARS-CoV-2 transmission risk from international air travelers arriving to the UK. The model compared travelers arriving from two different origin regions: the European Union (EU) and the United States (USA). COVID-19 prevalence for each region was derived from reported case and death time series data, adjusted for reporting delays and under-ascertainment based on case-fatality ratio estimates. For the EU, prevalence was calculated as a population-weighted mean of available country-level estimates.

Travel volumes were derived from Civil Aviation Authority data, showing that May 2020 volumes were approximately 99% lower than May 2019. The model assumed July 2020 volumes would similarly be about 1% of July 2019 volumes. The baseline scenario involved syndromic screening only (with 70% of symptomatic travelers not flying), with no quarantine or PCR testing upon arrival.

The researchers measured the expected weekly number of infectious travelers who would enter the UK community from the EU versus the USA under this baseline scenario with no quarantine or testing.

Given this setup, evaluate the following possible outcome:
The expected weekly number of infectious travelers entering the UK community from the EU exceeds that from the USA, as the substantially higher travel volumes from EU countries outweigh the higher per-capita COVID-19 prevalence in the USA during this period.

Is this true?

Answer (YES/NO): NO